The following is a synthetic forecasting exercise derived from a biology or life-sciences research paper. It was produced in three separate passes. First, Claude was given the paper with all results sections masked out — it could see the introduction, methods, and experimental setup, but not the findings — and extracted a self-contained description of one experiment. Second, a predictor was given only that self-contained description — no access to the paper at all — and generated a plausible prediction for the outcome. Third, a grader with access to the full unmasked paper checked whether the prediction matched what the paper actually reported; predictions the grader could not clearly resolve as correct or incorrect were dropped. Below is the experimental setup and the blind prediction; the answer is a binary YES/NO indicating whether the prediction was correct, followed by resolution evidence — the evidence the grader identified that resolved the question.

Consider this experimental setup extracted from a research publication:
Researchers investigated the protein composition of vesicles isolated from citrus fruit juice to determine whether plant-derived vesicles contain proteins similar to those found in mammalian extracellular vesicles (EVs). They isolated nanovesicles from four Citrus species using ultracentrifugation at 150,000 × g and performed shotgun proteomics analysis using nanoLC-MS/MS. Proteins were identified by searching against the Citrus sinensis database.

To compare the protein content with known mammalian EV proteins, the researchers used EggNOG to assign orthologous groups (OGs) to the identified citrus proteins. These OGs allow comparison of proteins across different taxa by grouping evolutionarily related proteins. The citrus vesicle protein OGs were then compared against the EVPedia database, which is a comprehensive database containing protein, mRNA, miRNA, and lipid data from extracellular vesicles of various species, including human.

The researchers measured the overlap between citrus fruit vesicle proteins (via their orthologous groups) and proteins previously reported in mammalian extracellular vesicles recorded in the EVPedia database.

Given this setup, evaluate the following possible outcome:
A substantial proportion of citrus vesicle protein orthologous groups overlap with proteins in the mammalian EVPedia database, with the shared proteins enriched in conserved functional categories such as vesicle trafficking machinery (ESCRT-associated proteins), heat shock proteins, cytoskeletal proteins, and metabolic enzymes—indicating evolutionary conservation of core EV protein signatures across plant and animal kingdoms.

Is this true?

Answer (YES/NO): YES